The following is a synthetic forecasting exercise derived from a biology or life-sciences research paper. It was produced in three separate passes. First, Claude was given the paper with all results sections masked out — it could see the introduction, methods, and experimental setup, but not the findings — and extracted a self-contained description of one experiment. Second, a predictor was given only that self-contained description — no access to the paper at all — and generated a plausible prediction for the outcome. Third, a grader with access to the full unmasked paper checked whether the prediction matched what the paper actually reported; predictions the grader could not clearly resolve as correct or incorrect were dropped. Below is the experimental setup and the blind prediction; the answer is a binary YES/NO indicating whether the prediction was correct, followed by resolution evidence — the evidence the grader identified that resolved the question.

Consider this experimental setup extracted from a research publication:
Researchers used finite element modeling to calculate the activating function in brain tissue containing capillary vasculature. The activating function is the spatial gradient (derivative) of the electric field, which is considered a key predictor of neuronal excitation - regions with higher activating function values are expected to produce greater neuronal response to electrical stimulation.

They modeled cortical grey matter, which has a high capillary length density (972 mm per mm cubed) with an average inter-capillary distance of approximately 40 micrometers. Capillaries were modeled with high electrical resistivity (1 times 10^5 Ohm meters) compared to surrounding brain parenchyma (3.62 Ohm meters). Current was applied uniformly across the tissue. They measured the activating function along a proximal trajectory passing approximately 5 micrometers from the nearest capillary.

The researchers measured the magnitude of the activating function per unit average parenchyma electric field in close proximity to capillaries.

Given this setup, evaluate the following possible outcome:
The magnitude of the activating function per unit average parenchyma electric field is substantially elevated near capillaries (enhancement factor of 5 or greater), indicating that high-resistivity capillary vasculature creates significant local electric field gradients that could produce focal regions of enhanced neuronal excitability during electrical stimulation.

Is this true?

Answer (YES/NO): YES